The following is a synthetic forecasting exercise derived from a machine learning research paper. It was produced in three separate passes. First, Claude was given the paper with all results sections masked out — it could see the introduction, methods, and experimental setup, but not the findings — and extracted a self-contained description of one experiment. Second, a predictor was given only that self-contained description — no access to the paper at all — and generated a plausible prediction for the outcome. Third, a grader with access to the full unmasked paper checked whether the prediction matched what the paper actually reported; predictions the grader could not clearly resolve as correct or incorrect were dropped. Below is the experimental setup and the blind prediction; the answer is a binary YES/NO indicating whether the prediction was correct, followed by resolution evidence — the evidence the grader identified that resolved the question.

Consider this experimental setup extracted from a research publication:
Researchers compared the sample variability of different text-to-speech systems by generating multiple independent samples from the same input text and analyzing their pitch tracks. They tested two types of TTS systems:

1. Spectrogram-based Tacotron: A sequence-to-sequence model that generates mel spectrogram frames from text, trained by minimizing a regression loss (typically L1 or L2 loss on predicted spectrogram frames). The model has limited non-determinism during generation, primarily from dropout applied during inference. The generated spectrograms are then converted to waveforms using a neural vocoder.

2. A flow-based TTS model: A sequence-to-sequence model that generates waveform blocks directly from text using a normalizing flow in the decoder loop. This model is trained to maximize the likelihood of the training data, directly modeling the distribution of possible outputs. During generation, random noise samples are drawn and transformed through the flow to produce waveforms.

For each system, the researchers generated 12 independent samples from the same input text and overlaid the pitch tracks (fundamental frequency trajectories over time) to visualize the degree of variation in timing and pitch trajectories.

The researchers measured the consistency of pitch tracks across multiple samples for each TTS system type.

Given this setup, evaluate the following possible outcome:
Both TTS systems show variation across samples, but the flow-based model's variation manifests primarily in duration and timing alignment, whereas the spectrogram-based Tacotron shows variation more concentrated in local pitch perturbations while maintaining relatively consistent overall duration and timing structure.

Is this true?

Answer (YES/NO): NO